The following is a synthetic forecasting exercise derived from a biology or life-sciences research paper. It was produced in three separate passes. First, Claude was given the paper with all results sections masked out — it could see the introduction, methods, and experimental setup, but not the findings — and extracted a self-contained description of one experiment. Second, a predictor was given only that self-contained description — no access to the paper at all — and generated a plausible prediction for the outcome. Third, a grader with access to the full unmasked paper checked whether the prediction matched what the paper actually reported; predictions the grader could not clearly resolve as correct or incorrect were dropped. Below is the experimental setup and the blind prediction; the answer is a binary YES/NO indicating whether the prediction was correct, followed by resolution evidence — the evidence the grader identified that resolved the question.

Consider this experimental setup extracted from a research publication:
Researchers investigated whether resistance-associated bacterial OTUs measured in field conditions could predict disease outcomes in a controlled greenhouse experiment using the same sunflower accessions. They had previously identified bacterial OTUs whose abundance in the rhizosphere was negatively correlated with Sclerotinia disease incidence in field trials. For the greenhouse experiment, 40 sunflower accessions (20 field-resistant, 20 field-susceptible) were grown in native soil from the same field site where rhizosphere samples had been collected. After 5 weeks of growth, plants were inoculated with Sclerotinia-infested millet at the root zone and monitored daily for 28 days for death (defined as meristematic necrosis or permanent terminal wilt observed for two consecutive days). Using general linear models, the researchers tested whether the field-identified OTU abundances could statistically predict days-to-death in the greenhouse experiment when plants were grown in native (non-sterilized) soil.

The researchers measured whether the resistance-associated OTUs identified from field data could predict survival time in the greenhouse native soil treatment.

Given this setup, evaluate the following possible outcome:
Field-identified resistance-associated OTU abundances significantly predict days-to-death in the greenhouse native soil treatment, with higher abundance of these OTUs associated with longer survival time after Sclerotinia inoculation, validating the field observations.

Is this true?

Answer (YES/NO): YES